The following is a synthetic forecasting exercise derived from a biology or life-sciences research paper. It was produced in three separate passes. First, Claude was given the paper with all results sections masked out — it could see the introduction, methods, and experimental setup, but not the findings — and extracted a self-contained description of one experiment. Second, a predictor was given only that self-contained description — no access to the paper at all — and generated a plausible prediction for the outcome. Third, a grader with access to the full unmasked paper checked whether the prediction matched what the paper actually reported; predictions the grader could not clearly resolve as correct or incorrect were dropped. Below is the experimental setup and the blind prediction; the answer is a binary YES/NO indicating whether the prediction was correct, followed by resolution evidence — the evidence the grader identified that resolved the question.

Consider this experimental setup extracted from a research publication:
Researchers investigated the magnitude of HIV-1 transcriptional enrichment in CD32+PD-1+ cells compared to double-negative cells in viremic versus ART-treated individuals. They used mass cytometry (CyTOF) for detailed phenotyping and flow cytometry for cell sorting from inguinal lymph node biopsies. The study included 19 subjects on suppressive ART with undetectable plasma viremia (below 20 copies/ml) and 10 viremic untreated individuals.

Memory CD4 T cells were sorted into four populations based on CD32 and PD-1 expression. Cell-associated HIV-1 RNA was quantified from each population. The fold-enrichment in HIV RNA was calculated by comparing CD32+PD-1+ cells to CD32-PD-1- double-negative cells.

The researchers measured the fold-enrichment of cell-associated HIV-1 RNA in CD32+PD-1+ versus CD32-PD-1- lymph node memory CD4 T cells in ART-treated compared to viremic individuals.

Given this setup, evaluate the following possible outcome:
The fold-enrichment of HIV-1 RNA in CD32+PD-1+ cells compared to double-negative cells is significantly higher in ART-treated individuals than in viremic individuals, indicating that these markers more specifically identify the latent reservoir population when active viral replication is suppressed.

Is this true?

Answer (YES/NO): NO